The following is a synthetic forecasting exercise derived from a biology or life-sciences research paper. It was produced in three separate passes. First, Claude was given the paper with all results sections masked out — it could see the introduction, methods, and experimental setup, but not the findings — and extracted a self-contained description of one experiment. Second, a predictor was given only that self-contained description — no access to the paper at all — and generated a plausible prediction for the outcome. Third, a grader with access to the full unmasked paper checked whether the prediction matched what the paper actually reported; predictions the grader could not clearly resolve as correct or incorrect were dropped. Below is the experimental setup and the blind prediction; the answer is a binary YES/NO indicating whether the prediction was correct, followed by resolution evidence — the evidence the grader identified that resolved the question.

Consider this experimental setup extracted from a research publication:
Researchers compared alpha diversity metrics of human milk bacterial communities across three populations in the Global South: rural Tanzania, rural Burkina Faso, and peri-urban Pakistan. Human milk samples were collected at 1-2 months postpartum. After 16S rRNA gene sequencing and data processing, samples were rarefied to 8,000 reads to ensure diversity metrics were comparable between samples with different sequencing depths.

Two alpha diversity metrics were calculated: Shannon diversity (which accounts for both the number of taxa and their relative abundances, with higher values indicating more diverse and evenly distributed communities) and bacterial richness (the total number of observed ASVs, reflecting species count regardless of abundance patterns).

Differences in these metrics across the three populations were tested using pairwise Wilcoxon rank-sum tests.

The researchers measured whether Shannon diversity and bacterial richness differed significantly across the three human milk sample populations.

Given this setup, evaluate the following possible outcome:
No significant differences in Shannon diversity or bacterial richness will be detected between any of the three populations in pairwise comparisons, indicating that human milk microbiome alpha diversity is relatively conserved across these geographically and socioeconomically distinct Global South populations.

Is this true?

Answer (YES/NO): NO